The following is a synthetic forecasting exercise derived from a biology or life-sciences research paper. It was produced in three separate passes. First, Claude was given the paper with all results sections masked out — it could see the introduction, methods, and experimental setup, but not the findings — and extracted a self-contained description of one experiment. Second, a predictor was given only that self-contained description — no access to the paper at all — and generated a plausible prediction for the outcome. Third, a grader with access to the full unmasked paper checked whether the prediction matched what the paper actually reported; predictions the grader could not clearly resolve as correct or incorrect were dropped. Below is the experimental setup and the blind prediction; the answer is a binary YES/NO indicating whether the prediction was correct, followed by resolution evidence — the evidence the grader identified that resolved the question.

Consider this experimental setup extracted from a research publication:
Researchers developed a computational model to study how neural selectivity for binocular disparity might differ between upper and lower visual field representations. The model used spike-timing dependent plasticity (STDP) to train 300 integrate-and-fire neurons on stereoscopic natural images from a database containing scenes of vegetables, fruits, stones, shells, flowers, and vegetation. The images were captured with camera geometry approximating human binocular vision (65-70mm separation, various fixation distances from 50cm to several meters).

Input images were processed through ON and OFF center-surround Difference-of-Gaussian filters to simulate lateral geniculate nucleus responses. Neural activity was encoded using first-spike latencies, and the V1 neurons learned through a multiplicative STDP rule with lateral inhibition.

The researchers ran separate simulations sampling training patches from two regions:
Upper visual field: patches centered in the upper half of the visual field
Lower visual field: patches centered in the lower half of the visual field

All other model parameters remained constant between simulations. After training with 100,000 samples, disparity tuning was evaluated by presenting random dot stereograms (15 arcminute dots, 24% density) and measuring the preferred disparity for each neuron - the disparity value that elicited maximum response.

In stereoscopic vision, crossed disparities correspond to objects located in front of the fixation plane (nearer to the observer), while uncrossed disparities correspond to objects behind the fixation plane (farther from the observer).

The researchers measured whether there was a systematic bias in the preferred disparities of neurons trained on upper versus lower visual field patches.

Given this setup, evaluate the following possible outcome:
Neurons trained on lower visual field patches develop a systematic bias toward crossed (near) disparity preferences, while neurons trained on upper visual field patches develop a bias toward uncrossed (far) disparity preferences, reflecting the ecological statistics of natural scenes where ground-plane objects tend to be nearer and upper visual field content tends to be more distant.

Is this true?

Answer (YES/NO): YES